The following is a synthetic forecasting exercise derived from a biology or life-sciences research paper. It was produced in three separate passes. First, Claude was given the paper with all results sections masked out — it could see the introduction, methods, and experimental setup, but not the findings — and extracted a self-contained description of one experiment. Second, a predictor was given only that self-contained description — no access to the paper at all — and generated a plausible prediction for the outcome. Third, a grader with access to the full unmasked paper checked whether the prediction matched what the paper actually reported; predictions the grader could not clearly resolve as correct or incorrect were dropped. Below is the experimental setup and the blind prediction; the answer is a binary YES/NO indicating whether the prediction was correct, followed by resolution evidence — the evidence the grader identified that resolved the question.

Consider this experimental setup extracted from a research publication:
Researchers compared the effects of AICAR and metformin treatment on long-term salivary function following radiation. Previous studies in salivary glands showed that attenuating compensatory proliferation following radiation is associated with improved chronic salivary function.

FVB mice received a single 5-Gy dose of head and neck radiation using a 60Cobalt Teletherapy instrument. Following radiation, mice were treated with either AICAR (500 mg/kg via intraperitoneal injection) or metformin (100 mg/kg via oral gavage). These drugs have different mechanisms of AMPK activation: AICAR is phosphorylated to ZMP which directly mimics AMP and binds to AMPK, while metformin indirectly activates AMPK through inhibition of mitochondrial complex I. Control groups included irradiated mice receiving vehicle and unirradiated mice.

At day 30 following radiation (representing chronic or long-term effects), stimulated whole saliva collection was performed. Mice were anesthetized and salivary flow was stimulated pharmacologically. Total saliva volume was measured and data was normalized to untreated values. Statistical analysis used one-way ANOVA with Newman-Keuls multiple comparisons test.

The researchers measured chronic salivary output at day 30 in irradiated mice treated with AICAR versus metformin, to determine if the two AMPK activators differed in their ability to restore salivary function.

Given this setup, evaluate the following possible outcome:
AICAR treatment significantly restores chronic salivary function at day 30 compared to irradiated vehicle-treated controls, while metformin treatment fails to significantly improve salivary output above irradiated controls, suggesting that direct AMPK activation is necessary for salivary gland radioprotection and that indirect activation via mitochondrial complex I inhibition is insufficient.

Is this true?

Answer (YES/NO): NO